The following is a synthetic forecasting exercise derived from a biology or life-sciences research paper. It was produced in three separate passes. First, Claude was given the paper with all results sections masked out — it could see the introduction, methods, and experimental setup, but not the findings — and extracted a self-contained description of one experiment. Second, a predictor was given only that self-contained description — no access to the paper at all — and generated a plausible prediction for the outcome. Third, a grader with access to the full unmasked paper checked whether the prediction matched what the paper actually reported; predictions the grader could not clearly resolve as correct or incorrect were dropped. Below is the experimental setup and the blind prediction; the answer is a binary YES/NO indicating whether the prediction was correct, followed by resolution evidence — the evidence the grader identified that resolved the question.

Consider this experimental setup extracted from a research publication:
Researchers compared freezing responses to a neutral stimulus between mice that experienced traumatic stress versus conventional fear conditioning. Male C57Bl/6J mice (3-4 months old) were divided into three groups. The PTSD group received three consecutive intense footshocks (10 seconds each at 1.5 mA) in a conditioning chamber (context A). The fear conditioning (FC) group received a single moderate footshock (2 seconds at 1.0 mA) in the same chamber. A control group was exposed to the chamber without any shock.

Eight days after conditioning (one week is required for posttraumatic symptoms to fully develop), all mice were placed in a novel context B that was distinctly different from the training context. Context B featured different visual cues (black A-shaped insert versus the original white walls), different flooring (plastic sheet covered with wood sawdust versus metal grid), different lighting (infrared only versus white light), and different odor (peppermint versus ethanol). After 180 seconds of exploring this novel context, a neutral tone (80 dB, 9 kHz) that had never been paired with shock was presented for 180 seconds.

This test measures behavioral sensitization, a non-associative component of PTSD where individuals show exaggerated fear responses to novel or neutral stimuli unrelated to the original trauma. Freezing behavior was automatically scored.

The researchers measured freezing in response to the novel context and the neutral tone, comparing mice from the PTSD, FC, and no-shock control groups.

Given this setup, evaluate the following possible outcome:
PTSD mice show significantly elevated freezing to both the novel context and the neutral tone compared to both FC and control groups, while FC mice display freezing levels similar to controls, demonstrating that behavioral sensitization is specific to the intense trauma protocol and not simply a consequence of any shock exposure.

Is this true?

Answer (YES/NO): YES